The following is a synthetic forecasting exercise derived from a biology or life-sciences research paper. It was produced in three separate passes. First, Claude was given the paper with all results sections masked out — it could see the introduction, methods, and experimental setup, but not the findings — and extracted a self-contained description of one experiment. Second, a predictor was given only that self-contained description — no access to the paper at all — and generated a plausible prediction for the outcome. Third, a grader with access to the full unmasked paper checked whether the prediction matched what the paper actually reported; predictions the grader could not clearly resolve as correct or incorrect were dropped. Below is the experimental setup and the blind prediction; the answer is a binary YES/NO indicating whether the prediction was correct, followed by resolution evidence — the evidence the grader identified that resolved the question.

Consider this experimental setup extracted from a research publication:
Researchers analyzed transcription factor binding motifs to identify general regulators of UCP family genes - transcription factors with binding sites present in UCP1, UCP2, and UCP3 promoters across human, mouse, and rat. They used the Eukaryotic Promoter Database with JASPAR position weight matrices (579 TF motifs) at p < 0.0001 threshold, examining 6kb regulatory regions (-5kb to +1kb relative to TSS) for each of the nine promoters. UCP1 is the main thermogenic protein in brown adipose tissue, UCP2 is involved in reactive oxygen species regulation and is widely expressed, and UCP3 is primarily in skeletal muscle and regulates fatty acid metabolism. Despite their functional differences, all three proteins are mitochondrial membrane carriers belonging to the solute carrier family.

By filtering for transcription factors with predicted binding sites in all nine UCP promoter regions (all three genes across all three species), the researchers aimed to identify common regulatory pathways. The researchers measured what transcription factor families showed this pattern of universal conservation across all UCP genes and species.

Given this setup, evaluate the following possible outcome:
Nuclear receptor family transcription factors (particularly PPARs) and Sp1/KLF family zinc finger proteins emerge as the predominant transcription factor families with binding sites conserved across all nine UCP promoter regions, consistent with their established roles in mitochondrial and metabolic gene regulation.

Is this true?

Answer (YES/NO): NO